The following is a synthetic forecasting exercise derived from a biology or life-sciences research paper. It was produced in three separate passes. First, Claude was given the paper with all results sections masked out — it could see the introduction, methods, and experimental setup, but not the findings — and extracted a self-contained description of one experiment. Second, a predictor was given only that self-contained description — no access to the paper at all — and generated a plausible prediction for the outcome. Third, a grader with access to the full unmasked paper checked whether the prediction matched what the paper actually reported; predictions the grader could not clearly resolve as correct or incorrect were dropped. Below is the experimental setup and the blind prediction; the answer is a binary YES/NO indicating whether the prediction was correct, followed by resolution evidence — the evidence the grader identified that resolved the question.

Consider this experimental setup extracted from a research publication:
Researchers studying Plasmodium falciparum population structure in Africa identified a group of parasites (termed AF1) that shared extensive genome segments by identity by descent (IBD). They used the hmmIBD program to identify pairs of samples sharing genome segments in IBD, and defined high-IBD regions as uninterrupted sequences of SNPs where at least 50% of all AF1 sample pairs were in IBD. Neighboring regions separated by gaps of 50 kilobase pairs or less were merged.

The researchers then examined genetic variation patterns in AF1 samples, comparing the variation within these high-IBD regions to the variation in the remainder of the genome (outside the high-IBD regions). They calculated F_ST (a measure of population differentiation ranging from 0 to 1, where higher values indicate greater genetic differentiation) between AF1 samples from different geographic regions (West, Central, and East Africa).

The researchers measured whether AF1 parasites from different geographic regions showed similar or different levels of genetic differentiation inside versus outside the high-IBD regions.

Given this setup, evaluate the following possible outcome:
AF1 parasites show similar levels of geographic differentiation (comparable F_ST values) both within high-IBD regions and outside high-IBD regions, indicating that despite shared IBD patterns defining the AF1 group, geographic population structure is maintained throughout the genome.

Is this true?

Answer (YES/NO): NO